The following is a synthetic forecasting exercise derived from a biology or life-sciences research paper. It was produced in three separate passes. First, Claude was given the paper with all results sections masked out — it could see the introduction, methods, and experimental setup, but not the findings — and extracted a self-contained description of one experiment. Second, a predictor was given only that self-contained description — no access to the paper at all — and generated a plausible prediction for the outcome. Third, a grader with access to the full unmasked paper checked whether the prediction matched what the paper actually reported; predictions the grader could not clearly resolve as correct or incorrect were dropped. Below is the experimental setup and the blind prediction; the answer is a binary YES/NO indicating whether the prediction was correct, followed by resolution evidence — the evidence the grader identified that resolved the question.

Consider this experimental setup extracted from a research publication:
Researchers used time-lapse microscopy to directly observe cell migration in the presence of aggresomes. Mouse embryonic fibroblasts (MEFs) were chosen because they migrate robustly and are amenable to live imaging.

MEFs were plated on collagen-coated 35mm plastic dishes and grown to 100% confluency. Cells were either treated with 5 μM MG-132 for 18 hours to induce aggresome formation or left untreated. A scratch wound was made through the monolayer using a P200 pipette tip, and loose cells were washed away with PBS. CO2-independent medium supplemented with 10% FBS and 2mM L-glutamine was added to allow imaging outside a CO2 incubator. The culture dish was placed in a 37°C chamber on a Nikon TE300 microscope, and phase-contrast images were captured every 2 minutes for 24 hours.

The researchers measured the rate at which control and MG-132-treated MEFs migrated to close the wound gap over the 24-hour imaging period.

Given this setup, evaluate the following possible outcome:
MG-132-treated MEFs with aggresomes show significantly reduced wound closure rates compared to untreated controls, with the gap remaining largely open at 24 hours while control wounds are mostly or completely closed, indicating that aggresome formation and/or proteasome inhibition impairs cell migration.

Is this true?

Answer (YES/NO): YES